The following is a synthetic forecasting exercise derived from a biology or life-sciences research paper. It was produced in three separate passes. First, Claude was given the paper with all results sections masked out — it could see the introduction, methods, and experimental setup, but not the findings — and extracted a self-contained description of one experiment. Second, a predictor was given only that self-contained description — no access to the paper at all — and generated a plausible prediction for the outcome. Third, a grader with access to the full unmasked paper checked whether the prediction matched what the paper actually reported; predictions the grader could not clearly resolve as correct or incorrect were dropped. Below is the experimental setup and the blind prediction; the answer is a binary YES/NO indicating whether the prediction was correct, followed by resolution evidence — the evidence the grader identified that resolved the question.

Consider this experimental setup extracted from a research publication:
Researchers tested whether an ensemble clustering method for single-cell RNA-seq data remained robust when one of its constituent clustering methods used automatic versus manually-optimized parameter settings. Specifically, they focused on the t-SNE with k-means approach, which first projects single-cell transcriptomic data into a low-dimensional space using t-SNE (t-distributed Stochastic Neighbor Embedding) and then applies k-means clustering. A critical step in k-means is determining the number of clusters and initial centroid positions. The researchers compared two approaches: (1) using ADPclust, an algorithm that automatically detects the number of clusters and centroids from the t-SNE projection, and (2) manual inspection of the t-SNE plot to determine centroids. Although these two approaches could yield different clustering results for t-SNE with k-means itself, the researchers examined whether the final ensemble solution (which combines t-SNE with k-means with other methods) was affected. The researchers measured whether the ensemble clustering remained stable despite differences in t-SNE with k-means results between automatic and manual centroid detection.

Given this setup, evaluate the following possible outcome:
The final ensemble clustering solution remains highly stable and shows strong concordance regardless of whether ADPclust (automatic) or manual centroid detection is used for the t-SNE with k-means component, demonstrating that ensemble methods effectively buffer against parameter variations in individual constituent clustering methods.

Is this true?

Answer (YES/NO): YES